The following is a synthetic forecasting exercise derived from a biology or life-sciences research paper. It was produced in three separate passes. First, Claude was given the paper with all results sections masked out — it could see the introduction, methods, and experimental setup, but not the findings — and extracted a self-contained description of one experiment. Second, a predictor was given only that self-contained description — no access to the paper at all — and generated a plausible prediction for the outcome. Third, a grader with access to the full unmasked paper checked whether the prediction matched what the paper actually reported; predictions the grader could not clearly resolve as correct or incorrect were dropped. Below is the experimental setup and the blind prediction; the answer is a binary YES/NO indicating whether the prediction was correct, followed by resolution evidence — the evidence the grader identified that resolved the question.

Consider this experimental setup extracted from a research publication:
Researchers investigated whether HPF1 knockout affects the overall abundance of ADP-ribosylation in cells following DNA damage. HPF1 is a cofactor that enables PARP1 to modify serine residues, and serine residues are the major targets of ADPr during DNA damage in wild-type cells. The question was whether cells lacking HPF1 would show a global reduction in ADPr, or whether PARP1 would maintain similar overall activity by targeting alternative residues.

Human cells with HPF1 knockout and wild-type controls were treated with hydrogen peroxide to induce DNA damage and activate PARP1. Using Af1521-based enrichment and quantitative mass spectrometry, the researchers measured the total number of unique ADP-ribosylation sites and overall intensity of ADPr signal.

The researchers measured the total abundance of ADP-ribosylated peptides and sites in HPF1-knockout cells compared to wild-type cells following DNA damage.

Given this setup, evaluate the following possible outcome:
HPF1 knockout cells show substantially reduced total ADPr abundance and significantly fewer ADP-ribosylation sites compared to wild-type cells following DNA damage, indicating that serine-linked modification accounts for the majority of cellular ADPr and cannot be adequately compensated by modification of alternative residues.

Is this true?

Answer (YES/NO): YES